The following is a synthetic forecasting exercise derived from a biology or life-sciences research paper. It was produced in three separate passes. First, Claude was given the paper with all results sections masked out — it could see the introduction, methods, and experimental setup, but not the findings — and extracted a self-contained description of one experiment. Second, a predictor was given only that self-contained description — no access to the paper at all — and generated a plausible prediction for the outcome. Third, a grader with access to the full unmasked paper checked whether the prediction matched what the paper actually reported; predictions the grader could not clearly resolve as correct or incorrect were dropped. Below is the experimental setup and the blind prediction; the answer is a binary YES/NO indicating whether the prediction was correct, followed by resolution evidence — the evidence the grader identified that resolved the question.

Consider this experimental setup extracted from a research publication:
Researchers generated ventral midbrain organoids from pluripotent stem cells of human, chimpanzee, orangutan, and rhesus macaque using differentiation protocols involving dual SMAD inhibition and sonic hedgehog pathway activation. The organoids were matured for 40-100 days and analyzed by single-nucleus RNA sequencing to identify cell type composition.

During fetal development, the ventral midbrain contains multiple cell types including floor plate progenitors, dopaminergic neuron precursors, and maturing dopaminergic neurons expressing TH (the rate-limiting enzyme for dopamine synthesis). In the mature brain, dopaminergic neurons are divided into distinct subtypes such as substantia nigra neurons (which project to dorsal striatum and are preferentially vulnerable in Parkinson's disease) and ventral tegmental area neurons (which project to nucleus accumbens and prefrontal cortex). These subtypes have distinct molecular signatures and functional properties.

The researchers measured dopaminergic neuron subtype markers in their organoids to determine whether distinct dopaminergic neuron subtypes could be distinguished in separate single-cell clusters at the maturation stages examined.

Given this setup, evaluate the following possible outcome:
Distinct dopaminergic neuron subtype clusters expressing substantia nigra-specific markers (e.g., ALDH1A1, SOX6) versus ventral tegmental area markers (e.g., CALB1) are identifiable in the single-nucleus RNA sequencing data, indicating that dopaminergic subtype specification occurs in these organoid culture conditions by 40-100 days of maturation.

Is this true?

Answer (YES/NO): NO